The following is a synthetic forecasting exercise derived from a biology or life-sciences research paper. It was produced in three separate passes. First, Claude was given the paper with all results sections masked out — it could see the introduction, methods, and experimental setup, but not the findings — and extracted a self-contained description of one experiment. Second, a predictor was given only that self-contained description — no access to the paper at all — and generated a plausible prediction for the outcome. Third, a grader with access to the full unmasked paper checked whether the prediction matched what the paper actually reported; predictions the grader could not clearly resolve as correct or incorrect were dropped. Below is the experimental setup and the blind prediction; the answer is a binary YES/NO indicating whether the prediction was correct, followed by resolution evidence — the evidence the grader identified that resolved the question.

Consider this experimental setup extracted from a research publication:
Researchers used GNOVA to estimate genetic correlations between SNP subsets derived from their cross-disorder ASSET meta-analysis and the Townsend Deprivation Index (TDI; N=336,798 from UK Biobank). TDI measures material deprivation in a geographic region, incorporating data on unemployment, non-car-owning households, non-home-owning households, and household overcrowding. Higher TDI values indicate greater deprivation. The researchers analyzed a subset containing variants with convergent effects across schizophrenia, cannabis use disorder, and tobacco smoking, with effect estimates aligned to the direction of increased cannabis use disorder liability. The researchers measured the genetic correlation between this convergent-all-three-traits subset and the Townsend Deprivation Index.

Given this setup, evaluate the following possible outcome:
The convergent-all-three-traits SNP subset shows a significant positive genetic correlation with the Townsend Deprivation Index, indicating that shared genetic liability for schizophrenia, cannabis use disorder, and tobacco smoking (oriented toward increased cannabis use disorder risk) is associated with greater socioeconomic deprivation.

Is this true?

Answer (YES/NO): YES